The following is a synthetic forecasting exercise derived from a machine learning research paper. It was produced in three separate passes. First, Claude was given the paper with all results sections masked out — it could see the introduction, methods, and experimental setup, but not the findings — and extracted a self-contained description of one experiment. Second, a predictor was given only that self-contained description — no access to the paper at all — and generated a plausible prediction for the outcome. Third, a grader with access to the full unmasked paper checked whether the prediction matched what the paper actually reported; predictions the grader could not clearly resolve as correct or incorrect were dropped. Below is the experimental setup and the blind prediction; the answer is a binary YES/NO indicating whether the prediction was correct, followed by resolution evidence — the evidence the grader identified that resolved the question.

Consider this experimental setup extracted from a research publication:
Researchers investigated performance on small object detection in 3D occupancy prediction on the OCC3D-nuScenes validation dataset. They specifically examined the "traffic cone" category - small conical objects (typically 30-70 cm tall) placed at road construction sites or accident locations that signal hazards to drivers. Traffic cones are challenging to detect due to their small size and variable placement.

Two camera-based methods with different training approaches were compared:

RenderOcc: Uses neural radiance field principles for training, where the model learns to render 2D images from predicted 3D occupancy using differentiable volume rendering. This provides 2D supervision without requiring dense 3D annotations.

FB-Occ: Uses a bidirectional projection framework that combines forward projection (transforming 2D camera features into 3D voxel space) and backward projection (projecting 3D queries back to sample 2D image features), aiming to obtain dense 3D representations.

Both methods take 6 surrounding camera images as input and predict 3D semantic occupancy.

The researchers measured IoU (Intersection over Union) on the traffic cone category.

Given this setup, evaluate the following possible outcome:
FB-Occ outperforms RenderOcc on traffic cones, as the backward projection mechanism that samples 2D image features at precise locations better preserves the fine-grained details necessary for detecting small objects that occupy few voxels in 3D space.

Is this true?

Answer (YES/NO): YES